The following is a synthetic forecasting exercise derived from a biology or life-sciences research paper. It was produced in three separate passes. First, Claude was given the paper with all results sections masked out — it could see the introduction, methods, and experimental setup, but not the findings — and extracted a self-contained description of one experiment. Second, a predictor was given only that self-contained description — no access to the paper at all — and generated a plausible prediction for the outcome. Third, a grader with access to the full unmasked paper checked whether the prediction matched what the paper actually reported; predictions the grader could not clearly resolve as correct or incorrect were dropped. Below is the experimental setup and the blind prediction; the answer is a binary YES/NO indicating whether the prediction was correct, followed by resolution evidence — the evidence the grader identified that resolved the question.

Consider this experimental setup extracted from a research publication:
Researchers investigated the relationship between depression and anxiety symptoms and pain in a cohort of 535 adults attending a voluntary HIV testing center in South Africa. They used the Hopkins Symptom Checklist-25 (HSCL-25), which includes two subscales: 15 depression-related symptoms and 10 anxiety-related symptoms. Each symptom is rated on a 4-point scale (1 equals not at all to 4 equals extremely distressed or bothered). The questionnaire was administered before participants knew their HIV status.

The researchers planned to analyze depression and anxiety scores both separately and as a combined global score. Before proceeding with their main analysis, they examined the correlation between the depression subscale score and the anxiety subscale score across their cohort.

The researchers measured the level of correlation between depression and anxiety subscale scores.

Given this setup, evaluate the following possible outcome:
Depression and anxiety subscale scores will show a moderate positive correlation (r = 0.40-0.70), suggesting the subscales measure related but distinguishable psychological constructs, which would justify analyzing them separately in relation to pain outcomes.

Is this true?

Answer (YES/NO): NO